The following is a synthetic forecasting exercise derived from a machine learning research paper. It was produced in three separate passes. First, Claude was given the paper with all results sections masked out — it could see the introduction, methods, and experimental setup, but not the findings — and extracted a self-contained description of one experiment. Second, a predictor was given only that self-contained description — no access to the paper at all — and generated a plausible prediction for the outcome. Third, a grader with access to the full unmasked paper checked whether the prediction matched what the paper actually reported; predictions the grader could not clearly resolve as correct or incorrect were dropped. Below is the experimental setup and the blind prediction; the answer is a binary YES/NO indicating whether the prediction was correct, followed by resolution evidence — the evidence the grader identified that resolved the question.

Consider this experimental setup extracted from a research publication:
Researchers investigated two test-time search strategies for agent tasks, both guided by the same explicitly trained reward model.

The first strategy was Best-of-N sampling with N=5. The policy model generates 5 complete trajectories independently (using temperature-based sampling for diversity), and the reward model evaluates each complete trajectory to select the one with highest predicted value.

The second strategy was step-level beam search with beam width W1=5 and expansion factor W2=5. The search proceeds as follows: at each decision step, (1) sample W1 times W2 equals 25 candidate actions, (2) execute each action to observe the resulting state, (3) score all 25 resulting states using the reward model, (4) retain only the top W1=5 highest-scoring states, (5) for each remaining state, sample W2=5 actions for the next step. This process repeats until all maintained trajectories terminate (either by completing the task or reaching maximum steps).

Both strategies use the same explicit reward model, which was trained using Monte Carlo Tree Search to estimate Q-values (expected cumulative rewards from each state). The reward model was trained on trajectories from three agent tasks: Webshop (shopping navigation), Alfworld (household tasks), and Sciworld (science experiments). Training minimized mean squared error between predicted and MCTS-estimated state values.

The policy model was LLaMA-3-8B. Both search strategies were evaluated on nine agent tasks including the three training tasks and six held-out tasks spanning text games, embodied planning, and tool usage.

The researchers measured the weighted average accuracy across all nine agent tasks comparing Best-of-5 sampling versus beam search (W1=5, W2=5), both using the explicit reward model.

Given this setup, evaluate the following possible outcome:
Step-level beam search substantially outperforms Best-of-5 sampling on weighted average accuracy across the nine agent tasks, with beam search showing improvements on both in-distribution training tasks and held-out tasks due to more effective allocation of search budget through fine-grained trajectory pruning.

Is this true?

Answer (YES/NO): NO